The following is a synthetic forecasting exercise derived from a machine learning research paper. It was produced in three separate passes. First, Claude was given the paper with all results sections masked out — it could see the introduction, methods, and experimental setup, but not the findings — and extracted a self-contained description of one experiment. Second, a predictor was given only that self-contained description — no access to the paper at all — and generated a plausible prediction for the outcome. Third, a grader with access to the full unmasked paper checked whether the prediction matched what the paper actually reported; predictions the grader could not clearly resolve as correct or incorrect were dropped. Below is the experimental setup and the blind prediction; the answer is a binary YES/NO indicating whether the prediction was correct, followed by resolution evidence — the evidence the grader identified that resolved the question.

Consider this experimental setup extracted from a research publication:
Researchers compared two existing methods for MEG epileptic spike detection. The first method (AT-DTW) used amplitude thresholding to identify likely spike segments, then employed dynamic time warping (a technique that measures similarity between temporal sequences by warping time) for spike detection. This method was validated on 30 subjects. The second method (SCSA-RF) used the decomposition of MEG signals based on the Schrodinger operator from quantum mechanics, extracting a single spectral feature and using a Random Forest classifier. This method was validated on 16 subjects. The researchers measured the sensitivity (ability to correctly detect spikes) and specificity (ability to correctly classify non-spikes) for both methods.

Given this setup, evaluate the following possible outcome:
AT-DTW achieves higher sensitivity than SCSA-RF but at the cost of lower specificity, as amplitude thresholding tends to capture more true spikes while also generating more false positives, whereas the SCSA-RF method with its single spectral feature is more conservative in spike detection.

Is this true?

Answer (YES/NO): NO